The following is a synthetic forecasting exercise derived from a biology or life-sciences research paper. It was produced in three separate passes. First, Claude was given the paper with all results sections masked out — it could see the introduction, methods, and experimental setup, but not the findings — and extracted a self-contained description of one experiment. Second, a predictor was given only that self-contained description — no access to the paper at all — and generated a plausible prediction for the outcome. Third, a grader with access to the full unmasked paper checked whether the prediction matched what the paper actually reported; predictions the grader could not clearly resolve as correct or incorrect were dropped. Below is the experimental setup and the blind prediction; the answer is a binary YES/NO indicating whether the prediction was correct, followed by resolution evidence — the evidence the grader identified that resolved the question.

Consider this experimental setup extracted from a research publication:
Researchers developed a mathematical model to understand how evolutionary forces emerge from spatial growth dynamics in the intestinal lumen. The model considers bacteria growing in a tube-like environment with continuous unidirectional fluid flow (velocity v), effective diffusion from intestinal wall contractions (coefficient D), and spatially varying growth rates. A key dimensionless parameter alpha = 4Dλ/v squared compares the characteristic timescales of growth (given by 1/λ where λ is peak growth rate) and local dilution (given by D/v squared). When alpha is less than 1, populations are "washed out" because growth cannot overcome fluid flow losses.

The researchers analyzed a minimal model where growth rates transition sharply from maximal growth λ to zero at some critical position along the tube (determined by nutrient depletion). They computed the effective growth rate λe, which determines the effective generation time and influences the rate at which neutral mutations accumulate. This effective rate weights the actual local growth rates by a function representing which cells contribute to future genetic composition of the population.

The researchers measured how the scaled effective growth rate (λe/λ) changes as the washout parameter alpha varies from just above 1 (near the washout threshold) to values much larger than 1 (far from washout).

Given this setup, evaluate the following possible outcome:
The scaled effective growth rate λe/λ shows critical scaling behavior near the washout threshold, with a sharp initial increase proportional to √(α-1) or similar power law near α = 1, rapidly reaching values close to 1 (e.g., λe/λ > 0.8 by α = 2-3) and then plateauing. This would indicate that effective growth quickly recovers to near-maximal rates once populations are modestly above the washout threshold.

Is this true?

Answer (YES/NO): NO